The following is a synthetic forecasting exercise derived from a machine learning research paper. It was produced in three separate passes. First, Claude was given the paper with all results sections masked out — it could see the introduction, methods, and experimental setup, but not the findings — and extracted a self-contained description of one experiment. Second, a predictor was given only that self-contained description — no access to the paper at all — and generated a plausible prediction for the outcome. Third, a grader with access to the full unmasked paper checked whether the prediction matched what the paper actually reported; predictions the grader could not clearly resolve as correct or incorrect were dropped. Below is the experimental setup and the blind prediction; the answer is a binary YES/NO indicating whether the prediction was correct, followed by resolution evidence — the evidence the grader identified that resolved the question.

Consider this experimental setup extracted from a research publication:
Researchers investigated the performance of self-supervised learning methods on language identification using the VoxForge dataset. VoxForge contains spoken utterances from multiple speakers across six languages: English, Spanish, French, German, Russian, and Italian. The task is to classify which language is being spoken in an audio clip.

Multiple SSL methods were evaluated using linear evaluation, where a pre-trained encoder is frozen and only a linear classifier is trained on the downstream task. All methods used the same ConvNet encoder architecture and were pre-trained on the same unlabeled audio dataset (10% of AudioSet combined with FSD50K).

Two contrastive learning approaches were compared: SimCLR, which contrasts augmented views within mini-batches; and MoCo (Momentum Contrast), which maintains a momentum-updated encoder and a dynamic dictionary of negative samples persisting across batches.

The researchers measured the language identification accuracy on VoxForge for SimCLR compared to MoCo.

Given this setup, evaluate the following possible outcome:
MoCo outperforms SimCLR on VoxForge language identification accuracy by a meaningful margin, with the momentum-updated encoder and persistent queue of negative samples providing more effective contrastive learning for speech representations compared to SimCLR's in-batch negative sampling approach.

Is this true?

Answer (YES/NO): YES